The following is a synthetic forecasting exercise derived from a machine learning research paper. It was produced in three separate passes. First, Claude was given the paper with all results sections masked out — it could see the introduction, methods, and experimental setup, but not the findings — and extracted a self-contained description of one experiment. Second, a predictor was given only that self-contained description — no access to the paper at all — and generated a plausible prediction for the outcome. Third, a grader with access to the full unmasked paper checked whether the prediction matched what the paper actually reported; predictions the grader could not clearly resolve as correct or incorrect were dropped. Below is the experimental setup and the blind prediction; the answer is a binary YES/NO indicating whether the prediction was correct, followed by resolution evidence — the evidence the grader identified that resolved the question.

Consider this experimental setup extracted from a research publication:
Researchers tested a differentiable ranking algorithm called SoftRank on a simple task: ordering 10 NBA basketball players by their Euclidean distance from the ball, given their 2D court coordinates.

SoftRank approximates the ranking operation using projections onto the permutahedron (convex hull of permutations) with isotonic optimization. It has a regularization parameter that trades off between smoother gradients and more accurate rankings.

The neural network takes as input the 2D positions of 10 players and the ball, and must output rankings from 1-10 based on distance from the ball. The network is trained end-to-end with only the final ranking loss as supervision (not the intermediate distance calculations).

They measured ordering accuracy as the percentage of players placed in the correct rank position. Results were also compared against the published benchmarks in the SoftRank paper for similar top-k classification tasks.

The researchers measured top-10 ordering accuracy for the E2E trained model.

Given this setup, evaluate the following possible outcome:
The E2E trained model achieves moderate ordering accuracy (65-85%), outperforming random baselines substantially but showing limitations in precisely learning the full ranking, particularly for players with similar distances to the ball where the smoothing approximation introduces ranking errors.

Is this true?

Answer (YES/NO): NO